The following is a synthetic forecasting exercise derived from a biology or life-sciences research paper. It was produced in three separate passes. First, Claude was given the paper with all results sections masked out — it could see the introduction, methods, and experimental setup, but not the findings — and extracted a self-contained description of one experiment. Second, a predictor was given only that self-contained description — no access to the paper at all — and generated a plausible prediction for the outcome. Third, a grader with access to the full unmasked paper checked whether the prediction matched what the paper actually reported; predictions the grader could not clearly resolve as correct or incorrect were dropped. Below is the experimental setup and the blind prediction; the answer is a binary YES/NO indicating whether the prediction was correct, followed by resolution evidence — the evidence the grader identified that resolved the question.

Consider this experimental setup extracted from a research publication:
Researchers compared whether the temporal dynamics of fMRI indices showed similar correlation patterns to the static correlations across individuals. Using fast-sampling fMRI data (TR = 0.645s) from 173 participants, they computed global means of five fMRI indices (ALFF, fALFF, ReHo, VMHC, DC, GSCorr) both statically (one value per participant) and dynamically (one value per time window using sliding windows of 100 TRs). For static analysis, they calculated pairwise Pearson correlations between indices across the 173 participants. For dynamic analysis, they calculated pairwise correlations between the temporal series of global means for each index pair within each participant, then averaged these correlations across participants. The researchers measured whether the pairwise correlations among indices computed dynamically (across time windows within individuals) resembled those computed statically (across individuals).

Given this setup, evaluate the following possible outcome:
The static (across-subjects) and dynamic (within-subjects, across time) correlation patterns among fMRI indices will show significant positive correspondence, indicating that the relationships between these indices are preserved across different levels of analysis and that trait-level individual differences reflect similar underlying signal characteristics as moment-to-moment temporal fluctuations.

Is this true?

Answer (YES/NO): YES